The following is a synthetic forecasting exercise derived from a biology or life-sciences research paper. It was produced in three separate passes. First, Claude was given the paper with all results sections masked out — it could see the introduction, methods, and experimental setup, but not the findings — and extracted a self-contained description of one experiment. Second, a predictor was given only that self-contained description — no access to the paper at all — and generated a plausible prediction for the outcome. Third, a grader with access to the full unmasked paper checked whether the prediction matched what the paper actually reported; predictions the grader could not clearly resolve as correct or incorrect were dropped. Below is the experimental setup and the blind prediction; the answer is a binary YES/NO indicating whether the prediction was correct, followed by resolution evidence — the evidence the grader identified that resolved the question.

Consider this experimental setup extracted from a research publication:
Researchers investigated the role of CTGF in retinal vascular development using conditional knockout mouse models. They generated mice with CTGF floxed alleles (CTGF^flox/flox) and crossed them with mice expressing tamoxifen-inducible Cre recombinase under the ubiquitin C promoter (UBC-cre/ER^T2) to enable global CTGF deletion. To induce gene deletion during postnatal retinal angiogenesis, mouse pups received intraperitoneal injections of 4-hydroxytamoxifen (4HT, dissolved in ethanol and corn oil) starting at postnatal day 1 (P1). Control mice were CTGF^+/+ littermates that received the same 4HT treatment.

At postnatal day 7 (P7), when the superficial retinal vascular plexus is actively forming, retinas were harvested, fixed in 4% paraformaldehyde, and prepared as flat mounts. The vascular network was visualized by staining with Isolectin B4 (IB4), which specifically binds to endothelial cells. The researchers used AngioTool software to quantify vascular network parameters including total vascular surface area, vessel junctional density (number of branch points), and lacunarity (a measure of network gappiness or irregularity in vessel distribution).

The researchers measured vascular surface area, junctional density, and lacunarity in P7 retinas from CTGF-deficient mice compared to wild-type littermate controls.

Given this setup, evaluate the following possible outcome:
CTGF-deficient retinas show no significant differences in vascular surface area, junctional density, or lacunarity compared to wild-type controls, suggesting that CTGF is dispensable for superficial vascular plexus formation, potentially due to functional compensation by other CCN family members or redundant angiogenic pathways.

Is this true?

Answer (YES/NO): NO